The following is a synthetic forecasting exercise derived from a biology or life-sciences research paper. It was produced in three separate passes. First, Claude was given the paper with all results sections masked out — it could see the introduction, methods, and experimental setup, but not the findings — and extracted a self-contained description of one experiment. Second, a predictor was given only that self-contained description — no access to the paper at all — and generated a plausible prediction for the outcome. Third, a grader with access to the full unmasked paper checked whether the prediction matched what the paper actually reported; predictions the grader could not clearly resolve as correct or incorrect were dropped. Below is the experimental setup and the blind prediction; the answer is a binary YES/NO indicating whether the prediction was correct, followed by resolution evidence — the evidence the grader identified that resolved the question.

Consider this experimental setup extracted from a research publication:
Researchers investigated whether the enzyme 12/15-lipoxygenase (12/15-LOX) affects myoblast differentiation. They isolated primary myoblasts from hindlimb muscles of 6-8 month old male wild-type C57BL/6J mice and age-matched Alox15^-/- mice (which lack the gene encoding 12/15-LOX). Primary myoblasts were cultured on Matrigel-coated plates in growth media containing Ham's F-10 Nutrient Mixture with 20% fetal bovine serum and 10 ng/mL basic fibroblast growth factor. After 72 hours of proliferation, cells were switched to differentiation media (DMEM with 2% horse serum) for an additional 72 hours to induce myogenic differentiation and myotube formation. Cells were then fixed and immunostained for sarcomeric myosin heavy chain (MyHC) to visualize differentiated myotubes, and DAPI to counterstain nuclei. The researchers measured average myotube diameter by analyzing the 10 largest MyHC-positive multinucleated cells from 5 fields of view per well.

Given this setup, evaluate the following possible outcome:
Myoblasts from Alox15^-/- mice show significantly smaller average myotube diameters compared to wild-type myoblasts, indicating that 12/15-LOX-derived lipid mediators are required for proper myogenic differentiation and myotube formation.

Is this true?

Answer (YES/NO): YES